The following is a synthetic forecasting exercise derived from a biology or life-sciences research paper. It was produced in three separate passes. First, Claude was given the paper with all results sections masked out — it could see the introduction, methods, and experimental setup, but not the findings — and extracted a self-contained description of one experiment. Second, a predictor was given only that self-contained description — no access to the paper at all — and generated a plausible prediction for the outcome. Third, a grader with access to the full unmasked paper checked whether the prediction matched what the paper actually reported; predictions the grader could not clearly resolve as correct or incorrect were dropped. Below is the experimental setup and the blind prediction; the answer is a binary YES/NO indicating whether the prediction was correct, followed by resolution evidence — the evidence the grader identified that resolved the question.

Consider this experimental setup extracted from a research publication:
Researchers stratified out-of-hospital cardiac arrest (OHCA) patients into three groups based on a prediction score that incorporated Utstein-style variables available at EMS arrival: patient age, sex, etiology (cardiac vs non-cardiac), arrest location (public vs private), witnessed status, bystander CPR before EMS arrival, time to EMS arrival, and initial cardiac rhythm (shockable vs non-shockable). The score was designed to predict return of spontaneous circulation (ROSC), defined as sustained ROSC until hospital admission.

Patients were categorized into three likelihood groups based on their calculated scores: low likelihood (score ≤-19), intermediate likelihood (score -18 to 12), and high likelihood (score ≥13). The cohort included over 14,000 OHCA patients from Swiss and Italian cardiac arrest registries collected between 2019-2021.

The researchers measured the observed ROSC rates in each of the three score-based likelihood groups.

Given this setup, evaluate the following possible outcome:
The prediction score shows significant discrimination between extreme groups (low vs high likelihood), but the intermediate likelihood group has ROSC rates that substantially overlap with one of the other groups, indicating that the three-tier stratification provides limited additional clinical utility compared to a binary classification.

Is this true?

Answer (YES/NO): NO